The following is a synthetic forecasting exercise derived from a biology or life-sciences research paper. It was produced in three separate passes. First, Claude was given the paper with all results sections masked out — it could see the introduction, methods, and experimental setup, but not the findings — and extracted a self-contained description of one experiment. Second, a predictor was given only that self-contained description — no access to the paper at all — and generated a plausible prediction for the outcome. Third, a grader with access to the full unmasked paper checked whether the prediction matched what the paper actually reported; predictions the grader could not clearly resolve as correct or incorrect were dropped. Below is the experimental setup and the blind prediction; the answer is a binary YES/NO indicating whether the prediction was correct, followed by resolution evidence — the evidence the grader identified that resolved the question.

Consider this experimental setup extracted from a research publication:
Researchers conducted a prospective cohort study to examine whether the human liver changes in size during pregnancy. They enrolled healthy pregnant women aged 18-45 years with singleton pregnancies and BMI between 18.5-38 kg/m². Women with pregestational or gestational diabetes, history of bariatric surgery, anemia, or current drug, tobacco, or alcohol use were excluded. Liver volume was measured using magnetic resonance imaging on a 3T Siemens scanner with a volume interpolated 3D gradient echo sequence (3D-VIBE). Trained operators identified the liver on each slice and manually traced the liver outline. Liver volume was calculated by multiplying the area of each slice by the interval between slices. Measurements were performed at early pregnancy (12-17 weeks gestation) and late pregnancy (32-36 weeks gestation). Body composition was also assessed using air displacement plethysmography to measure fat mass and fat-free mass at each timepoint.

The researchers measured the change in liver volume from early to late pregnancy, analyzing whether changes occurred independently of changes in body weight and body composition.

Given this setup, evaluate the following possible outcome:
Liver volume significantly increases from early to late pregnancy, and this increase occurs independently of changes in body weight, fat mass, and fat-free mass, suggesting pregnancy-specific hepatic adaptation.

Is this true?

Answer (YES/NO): NO